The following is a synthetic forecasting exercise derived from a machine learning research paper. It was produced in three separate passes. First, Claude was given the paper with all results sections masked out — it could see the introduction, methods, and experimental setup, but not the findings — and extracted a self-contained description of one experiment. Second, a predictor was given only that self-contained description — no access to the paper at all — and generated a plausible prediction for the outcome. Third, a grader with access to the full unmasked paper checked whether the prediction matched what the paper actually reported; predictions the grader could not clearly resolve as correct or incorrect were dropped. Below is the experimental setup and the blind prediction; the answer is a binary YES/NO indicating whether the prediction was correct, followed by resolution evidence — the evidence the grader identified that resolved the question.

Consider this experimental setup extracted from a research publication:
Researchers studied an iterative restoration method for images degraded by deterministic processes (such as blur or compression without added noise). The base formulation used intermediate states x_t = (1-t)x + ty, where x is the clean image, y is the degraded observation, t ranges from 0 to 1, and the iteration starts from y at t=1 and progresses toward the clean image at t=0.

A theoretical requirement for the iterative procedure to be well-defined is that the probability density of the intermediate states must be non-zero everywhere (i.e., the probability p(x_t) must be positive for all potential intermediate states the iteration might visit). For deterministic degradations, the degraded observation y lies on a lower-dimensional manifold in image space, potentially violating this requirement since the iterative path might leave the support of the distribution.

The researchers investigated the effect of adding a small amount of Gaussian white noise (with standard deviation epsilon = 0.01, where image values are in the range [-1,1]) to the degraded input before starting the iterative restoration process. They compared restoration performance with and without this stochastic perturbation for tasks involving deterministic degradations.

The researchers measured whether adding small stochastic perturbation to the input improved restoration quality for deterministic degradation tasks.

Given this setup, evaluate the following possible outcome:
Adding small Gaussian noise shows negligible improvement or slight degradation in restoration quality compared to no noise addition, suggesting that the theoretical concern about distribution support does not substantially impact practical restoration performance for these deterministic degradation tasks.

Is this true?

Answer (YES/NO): NO